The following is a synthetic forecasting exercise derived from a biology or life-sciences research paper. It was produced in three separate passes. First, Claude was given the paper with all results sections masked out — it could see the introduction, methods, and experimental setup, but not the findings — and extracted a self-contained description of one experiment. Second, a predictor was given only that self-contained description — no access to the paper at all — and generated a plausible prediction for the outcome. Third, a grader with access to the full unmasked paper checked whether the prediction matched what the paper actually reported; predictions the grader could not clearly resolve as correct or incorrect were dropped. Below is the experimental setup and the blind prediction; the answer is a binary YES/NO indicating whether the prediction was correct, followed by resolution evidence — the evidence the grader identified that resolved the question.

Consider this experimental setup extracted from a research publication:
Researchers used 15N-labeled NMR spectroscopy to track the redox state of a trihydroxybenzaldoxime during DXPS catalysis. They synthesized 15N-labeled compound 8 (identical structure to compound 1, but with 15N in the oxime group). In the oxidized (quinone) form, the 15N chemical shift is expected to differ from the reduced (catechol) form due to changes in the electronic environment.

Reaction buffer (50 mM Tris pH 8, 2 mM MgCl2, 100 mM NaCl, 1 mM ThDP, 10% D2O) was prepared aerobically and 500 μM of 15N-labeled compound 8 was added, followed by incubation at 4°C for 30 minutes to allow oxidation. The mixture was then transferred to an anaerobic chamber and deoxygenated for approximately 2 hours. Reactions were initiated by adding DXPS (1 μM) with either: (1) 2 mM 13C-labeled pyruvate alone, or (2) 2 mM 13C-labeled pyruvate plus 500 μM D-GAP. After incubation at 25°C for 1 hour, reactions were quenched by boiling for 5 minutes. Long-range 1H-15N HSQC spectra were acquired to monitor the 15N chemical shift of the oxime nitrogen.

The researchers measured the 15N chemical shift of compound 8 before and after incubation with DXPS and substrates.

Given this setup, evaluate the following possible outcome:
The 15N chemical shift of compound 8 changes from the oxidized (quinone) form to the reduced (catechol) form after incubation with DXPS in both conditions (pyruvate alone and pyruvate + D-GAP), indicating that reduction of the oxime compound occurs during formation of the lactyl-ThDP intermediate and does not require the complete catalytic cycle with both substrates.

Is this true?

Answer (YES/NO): NO